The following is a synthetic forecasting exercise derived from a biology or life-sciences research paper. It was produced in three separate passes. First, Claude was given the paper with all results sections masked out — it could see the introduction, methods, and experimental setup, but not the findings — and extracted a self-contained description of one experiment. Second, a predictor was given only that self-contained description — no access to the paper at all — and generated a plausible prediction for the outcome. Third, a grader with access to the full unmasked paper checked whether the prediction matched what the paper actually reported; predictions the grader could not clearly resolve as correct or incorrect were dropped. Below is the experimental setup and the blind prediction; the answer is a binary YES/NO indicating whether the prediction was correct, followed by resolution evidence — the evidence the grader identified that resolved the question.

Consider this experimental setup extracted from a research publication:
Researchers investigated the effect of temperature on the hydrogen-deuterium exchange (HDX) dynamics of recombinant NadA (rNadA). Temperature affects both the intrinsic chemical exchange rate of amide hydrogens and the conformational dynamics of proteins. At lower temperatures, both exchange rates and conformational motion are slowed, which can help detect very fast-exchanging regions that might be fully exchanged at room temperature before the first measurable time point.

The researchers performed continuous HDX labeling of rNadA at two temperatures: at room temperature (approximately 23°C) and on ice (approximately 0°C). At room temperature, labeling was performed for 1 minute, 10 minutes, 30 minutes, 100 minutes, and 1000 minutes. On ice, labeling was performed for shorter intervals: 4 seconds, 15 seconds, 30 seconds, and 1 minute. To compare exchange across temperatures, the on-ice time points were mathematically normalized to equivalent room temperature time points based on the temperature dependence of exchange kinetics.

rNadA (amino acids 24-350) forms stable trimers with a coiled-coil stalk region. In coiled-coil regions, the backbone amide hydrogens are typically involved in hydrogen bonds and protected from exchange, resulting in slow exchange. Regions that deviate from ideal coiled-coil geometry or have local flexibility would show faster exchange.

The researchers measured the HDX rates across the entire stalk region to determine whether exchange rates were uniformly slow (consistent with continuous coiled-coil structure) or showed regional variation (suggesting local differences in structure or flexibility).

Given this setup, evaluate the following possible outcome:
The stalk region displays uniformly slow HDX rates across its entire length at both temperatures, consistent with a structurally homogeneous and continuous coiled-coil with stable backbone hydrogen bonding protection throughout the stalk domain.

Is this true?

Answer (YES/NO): NO